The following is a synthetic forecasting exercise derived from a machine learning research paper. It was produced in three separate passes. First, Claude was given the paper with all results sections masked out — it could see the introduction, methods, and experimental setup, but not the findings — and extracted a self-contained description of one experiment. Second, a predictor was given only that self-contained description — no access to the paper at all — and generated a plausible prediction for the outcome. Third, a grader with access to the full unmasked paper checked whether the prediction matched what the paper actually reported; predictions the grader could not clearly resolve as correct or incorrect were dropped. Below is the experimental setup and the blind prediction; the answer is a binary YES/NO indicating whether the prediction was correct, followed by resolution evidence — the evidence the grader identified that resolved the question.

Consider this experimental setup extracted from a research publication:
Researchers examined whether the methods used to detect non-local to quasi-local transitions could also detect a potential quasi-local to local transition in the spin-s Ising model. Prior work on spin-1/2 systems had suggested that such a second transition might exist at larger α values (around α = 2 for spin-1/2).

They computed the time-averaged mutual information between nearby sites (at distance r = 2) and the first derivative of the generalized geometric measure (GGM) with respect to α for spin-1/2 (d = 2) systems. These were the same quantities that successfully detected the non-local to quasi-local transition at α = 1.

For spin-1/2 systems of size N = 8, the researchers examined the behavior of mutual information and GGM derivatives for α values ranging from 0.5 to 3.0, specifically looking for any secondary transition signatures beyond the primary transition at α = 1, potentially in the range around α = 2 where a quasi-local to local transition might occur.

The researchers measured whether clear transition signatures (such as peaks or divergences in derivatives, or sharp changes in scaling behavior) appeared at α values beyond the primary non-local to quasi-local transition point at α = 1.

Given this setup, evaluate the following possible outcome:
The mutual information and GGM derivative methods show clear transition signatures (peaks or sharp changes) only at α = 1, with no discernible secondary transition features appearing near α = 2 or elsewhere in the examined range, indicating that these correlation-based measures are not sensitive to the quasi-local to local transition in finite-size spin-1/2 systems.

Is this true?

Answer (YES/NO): YES